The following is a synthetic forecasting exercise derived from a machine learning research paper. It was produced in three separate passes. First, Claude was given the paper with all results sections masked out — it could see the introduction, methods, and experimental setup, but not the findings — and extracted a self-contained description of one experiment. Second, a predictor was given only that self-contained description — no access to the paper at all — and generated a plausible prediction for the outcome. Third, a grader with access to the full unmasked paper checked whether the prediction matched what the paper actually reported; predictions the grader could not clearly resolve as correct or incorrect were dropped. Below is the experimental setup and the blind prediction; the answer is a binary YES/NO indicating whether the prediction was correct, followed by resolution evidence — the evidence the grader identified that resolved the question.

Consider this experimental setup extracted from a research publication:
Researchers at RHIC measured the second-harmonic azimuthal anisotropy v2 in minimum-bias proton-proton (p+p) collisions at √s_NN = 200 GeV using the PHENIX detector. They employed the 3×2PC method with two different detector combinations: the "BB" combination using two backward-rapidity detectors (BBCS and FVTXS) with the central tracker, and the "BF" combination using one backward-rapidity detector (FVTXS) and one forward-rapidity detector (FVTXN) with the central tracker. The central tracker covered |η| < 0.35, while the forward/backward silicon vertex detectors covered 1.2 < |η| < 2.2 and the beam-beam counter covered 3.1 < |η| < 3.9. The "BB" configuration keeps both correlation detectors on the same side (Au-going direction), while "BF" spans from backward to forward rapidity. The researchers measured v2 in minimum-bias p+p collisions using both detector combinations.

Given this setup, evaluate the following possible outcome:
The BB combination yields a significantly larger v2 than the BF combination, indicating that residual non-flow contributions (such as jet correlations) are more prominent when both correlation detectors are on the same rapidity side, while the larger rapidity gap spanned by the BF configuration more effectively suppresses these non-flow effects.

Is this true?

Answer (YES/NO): NO